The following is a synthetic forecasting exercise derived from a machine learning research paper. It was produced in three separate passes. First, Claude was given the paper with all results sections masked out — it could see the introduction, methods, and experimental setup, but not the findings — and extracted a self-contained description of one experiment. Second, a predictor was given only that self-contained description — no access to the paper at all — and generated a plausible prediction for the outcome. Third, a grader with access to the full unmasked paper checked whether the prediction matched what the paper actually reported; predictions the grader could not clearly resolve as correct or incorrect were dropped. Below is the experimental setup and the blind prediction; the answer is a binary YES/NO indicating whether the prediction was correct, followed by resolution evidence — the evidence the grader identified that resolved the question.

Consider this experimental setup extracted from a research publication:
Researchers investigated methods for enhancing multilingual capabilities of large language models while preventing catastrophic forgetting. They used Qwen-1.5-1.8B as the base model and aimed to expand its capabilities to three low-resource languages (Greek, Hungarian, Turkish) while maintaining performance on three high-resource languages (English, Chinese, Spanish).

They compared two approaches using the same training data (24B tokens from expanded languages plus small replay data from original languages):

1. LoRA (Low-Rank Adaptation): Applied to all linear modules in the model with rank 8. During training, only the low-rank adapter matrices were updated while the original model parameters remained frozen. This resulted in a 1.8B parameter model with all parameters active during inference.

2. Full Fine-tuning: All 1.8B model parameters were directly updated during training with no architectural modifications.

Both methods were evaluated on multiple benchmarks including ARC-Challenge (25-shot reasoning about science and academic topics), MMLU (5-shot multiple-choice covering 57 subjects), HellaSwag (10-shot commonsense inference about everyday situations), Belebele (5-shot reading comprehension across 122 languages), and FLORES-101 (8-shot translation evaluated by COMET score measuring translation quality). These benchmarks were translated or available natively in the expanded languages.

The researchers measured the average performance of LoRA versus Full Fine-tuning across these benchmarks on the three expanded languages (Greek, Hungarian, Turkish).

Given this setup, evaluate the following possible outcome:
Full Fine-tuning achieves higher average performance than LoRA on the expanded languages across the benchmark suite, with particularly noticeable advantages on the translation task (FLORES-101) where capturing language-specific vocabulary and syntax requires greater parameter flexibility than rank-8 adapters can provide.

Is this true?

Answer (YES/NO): YES